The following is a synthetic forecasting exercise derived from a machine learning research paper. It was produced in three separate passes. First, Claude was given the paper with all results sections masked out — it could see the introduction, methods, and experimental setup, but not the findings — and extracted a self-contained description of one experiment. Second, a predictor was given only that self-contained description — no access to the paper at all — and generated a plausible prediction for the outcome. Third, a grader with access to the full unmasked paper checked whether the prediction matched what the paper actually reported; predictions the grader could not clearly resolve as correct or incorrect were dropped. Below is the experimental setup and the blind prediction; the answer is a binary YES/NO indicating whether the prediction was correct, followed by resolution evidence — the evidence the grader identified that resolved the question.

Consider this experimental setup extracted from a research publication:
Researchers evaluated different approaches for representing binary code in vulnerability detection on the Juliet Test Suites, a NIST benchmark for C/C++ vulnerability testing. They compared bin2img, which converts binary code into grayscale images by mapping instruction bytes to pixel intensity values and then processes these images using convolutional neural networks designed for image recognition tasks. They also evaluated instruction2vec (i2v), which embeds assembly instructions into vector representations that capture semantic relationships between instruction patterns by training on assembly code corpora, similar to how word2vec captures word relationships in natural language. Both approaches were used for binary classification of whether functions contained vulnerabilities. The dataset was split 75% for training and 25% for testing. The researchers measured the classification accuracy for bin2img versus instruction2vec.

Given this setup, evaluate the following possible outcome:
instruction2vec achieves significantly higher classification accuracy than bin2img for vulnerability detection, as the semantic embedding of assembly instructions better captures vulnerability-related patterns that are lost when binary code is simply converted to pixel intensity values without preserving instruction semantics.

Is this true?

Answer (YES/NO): NO